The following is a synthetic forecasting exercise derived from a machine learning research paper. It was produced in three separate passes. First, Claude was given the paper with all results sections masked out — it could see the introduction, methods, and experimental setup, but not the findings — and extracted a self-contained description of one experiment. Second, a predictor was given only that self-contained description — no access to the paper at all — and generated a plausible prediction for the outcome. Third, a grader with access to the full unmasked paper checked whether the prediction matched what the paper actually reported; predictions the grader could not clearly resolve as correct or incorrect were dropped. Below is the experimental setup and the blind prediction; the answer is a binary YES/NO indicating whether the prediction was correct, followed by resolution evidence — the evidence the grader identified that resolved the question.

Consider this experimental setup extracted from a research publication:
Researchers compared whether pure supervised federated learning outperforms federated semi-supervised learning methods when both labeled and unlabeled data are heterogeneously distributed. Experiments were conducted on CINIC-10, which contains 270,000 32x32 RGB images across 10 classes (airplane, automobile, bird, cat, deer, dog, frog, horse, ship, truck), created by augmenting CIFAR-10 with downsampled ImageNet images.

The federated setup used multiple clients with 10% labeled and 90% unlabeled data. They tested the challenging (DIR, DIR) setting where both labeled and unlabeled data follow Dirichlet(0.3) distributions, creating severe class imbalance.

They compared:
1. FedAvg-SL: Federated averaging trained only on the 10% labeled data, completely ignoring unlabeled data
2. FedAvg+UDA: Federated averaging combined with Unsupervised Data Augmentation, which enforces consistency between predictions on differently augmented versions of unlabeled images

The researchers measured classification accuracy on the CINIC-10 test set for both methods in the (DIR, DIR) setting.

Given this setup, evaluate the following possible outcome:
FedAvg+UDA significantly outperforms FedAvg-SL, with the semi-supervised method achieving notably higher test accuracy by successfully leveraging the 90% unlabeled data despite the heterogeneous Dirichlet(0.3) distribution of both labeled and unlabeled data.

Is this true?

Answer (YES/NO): NO